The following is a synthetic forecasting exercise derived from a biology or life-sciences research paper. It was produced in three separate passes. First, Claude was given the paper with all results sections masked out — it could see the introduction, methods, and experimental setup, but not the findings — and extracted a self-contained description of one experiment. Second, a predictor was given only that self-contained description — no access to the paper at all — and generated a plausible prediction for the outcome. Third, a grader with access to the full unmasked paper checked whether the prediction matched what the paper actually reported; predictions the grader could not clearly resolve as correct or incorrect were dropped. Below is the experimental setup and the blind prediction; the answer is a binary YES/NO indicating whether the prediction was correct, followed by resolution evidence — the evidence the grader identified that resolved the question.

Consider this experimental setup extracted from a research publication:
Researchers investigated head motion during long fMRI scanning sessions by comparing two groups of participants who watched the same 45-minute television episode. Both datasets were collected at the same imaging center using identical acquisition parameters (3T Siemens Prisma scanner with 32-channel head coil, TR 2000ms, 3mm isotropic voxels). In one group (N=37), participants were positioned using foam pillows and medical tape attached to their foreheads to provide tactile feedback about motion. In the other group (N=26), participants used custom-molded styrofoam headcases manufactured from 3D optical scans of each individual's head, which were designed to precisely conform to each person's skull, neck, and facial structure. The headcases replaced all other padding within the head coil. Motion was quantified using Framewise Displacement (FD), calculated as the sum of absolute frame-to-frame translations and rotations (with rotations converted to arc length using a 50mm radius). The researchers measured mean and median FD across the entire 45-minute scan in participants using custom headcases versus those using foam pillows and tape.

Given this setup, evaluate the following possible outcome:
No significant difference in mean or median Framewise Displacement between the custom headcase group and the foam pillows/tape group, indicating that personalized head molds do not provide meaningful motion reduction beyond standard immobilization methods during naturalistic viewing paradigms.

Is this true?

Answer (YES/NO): YES